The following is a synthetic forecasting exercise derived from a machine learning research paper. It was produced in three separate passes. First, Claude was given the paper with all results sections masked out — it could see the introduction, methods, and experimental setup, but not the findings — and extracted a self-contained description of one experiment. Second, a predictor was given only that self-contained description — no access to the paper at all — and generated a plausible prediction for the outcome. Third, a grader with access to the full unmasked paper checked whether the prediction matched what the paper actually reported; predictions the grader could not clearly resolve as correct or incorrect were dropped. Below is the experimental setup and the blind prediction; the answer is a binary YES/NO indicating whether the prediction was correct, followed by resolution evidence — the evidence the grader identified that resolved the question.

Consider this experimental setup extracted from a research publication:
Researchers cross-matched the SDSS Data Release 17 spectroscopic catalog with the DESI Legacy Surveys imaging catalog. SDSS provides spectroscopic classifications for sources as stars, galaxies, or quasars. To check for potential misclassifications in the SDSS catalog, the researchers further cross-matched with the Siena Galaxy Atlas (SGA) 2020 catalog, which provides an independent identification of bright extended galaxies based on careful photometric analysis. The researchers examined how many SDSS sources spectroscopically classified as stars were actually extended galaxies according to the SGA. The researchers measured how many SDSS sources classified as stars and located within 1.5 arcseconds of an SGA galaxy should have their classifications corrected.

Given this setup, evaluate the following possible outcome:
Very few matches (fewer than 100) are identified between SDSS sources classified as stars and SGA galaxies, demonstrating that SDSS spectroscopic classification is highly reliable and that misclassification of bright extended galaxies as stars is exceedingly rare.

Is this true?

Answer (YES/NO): NO